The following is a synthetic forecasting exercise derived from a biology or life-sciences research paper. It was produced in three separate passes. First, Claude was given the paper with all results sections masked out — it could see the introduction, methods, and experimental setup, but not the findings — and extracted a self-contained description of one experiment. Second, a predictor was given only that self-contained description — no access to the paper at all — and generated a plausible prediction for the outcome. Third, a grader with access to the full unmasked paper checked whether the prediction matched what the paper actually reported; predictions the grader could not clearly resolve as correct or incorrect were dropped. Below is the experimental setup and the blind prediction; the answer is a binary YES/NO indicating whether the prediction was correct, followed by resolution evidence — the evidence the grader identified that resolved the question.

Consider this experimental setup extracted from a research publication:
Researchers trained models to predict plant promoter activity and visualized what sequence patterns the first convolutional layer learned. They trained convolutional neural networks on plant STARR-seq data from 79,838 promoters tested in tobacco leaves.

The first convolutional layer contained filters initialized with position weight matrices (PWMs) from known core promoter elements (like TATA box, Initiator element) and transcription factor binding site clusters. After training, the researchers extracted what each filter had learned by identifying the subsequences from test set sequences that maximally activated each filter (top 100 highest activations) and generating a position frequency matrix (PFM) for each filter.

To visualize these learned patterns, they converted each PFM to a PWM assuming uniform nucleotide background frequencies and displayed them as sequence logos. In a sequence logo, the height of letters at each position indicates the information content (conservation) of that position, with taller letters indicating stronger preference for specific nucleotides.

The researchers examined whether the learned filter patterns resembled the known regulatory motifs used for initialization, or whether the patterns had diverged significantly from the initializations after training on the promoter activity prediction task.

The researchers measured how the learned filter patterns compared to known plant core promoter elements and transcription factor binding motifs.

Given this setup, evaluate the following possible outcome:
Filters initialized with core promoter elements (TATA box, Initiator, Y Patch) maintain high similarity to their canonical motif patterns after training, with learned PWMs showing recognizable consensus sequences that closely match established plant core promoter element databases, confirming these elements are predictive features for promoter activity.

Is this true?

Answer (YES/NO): NO